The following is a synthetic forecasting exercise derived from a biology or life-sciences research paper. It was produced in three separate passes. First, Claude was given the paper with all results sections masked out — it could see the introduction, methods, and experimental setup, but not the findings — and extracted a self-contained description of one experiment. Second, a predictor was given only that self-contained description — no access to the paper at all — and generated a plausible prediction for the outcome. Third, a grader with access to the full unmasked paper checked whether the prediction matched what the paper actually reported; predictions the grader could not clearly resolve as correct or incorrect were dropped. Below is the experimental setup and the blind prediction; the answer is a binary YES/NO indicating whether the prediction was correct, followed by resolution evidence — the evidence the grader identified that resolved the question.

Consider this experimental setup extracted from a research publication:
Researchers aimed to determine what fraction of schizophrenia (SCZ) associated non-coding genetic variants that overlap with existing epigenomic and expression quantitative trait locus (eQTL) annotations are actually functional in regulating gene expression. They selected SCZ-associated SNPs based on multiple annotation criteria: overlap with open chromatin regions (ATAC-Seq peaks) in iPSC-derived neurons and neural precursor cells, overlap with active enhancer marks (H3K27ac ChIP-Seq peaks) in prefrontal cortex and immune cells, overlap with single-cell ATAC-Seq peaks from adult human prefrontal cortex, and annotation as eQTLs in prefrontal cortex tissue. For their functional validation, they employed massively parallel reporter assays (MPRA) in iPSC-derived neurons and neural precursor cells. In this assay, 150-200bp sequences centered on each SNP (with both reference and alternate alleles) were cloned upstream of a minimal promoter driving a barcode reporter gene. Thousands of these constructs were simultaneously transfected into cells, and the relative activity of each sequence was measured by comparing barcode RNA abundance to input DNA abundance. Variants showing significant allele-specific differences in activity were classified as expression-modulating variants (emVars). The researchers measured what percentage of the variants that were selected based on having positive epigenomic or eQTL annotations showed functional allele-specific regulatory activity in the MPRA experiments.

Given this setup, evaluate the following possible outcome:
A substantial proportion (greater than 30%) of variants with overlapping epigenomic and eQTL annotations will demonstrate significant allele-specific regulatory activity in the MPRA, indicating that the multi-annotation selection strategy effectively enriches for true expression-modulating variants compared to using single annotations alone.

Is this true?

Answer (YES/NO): NO